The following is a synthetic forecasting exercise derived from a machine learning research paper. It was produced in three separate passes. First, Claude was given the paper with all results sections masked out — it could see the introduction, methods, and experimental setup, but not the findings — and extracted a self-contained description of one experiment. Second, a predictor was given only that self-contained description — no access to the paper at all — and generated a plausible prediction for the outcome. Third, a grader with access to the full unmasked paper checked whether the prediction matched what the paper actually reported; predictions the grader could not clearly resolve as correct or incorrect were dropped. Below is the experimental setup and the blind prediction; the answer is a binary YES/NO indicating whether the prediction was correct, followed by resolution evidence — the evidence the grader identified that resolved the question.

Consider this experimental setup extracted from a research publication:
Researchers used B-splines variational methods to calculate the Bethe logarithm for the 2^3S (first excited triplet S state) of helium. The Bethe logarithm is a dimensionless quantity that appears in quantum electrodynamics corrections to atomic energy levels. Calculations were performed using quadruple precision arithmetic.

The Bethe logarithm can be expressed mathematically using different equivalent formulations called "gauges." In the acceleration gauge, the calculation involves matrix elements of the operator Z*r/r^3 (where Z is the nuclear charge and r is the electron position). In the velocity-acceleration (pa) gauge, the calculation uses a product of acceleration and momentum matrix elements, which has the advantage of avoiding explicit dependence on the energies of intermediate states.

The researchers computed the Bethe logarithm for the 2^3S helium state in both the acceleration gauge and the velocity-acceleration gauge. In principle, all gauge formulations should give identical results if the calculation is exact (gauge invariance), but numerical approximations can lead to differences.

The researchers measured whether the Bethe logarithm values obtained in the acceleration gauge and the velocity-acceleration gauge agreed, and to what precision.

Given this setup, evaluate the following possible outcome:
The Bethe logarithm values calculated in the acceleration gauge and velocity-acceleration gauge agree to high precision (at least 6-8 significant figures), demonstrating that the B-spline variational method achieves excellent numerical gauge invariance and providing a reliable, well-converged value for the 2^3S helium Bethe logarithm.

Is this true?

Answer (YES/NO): YES